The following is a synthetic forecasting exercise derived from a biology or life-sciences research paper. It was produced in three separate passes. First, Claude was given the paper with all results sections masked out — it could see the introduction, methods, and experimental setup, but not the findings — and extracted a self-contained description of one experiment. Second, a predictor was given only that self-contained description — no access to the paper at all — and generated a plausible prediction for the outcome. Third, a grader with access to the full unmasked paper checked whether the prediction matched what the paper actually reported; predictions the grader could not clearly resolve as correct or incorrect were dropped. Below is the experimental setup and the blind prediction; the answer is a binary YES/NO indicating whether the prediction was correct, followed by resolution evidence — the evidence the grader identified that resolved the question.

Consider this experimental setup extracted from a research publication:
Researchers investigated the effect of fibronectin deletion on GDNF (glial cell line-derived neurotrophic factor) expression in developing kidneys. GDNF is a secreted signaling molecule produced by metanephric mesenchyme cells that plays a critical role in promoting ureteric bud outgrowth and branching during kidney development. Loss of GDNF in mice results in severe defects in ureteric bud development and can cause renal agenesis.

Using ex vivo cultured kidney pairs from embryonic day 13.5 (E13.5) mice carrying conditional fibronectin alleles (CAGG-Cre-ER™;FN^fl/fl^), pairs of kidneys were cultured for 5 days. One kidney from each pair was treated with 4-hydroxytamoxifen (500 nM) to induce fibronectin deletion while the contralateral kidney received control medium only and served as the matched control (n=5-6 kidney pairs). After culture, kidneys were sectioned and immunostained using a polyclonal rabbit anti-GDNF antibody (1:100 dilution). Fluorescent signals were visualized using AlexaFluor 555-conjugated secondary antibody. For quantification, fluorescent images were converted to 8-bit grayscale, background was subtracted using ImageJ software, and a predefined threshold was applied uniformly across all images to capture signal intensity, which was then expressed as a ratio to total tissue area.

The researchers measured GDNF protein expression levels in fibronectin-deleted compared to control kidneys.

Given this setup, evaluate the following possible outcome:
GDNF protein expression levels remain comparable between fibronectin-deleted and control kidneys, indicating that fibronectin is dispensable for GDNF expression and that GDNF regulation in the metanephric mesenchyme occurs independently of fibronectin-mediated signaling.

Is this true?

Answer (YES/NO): NO